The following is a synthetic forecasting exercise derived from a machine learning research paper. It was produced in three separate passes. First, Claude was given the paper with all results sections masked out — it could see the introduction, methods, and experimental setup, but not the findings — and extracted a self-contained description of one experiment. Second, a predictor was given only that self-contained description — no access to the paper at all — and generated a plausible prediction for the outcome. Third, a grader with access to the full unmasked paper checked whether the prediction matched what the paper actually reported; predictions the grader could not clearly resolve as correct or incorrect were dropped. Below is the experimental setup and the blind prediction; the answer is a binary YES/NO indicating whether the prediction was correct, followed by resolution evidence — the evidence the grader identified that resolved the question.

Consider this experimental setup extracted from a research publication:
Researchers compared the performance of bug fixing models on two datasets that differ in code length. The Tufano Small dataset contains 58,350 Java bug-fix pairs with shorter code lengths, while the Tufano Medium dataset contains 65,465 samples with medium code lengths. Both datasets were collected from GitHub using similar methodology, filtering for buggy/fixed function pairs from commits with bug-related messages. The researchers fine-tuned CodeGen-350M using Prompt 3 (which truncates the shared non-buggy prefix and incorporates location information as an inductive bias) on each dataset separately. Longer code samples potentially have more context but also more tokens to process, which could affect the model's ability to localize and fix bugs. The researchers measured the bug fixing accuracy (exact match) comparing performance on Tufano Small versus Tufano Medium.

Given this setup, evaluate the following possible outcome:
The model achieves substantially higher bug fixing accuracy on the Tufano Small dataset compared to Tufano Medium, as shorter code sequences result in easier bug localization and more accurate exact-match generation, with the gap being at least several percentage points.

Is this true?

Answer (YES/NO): YES